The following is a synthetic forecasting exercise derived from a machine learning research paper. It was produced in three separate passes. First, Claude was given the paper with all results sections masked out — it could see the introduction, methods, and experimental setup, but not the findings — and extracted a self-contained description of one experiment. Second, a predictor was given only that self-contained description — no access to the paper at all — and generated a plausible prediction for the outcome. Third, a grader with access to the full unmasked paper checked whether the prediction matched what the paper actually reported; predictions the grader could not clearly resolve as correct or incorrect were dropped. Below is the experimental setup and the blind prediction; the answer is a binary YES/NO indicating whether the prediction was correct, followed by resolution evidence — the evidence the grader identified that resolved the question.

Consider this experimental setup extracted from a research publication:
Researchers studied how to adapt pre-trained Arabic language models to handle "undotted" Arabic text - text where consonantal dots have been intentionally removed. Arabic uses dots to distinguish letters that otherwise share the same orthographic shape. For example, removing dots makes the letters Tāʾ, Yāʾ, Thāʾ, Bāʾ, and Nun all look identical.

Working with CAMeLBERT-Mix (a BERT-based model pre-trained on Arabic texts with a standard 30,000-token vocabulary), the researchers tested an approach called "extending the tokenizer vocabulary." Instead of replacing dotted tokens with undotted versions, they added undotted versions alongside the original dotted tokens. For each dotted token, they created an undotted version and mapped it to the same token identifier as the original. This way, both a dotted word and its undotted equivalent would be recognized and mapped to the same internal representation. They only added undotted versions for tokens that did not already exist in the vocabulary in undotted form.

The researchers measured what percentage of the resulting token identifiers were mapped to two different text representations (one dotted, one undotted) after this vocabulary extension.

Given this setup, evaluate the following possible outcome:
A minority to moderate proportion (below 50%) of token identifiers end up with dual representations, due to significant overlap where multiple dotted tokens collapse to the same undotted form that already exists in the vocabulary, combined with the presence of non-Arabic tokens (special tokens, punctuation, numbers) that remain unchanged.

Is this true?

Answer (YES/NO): NO